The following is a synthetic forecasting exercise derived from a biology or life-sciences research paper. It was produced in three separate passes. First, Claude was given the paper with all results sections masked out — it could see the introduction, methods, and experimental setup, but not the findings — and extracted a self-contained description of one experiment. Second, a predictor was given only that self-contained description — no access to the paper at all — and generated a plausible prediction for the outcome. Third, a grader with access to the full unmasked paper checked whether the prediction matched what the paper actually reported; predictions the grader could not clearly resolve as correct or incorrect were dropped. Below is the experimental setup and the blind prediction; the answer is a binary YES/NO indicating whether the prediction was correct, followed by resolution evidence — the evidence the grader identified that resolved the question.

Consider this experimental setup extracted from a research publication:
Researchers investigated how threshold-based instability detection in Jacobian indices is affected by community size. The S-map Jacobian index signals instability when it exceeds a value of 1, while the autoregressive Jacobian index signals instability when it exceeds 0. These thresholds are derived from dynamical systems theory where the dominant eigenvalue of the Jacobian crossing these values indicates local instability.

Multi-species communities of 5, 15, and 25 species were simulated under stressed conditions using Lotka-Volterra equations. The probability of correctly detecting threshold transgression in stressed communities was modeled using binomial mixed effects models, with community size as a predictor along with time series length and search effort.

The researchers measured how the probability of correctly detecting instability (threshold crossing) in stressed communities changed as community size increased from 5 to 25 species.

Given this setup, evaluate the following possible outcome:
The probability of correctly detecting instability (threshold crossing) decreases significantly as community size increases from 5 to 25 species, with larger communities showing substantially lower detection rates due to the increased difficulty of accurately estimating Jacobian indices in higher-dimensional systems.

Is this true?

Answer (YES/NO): NO